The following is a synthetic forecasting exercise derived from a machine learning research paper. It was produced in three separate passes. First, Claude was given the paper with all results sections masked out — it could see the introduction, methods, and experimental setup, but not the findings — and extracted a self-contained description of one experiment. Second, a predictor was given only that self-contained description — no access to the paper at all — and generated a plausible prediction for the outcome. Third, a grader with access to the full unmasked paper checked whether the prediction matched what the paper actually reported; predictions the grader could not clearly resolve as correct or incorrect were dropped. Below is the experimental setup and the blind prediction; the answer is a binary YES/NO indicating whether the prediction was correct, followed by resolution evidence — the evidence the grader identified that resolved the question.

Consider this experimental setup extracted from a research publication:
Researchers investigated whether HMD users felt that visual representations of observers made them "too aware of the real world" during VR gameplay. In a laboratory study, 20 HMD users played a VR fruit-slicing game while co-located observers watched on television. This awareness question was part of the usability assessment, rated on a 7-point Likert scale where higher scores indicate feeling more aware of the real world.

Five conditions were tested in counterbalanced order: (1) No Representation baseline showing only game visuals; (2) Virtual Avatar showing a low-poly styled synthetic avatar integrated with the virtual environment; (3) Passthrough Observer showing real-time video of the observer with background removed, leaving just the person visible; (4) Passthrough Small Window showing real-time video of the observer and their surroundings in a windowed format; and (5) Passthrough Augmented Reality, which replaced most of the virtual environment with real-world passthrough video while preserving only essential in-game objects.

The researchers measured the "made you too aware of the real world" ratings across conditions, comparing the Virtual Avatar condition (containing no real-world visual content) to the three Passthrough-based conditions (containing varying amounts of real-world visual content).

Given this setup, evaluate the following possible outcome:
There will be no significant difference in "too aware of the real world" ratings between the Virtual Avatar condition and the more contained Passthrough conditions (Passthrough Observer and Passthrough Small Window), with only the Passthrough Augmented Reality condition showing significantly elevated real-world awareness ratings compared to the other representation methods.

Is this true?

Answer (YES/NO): NO